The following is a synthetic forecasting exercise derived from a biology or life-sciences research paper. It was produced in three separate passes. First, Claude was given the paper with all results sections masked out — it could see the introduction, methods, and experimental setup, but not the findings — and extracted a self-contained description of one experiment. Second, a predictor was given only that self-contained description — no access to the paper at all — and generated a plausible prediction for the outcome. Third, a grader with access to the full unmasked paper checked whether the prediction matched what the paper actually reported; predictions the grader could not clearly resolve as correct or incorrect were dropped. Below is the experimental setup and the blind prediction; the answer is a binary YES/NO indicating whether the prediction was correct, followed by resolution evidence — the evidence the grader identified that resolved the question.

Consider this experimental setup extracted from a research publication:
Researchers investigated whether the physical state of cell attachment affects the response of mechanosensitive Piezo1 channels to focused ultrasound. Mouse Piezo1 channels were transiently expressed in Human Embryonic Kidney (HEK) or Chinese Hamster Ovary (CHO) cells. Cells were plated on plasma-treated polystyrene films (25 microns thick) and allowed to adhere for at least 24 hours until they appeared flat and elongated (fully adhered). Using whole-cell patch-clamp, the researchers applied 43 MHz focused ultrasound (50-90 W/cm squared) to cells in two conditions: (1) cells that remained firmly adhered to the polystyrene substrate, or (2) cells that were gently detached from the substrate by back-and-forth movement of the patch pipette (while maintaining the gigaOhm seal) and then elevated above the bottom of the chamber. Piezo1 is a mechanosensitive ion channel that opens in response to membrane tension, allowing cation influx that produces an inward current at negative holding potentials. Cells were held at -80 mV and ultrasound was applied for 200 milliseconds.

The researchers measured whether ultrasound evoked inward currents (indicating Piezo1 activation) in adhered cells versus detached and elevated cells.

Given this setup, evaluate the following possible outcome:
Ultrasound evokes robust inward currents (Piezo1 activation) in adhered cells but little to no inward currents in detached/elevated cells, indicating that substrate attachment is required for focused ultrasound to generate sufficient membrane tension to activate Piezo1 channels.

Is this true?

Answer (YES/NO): NO